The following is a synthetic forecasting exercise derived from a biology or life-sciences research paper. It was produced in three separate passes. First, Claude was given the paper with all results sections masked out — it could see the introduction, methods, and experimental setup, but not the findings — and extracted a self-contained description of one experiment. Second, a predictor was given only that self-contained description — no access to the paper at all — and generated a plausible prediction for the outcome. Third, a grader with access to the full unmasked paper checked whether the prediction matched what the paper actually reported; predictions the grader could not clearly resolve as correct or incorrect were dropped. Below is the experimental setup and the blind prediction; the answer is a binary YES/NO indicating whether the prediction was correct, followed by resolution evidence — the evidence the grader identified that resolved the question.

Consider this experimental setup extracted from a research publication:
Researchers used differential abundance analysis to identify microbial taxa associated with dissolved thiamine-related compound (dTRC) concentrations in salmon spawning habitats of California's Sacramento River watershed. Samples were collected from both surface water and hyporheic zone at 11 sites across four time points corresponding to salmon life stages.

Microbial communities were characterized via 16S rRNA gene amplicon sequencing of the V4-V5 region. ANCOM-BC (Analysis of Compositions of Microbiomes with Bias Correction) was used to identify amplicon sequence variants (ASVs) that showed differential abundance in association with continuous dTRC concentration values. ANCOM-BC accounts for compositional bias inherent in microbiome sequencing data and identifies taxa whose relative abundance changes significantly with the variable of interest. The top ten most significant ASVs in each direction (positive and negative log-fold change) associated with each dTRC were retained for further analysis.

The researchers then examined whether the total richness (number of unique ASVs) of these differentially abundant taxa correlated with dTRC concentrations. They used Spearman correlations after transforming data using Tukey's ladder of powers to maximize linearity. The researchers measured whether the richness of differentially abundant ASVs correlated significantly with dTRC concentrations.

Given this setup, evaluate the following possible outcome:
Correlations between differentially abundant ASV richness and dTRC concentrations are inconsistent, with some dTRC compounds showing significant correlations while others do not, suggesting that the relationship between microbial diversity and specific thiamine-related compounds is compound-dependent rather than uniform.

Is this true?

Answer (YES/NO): YES